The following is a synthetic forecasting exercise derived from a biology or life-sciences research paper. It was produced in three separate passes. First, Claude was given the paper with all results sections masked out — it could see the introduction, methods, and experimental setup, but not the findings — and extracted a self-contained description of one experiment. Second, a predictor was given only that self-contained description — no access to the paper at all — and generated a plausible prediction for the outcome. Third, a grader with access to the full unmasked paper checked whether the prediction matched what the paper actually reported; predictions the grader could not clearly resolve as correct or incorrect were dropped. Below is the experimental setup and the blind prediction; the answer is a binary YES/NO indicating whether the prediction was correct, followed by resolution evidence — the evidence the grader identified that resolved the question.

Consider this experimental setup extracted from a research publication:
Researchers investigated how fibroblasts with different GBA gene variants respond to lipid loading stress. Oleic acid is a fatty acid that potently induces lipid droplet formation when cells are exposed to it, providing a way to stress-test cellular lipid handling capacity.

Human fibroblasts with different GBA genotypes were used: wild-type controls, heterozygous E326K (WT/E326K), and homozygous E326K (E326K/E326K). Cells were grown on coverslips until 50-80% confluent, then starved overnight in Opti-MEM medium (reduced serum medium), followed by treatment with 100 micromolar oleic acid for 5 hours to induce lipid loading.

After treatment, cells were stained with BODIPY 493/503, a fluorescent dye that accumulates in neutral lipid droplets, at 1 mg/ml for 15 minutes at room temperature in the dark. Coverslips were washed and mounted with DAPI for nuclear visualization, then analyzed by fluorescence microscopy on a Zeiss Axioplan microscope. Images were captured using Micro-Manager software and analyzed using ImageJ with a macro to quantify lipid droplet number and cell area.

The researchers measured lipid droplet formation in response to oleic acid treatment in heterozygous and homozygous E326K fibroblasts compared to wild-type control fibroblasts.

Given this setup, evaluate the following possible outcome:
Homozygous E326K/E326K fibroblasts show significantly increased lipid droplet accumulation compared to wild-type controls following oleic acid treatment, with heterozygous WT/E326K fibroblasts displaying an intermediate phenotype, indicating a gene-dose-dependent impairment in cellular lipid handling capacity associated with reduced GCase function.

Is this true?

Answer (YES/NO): NO